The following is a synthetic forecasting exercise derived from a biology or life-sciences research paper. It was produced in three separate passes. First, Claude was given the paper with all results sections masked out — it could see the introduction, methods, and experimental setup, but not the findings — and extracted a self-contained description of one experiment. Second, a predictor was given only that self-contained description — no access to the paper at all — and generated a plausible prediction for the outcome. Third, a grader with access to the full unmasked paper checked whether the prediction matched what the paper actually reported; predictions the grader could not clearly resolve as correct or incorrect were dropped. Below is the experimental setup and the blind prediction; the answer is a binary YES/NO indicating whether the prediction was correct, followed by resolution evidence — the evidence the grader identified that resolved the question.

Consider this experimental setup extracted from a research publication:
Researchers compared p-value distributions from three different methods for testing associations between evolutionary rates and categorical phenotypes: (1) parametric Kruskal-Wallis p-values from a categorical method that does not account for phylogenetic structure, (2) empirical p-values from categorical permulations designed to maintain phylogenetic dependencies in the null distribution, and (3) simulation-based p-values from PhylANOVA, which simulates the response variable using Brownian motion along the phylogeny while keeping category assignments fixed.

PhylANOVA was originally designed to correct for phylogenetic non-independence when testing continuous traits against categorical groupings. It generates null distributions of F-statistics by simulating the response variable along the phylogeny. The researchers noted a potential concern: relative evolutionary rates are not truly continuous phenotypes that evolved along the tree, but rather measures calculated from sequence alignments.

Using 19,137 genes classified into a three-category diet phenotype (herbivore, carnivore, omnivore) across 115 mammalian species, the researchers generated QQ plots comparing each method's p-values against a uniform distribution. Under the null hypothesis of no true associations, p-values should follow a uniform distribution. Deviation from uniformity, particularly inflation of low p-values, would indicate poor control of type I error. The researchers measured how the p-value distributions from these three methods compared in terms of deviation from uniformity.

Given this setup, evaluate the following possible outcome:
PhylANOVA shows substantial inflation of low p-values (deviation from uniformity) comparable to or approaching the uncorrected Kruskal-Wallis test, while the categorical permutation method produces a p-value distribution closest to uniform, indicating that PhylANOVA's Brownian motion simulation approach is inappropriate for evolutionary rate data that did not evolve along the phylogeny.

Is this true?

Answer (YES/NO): NO